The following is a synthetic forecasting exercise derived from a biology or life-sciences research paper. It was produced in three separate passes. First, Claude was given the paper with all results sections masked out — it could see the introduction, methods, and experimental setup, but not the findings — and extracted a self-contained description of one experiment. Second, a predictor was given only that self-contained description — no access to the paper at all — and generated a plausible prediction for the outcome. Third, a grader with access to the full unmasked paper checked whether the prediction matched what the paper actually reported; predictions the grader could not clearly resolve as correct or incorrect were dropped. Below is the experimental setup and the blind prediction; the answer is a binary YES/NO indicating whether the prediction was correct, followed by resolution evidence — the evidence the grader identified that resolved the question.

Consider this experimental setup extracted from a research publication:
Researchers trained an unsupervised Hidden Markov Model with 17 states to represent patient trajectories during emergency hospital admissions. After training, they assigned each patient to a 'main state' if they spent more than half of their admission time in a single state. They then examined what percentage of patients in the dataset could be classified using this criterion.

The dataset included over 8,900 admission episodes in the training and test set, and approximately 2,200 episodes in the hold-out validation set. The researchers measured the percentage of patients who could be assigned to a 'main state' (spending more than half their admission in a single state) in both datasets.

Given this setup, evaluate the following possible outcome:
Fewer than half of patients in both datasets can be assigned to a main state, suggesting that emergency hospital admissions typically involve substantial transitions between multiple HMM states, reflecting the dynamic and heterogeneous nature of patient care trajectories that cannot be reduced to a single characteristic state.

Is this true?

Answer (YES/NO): NO